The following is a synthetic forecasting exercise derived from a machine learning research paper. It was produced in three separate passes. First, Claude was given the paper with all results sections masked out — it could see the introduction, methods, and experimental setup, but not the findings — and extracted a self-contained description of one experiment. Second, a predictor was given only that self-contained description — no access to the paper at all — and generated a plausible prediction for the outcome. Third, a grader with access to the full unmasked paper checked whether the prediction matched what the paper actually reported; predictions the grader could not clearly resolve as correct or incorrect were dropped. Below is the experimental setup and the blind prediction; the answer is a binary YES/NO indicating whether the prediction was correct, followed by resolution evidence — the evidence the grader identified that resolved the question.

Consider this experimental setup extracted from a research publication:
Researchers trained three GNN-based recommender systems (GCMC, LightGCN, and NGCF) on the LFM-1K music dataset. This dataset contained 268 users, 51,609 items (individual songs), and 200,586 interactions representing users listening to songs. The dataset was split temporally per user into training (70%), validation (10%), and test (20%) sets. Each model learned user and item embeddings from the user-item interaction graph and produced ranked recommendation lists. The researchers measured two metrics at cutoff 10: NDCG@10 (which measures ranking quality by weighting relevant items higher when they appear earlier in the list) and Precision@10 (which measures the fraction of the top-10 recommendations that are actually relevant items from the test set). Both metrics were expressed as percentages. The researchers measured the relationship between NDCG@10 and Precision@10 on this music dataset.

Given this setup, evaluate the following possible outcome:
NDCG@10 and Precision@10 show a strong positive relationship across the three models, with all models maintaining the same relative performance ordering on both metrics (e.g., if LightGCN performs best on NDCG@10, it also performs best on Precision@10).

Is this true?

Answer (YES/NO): NO